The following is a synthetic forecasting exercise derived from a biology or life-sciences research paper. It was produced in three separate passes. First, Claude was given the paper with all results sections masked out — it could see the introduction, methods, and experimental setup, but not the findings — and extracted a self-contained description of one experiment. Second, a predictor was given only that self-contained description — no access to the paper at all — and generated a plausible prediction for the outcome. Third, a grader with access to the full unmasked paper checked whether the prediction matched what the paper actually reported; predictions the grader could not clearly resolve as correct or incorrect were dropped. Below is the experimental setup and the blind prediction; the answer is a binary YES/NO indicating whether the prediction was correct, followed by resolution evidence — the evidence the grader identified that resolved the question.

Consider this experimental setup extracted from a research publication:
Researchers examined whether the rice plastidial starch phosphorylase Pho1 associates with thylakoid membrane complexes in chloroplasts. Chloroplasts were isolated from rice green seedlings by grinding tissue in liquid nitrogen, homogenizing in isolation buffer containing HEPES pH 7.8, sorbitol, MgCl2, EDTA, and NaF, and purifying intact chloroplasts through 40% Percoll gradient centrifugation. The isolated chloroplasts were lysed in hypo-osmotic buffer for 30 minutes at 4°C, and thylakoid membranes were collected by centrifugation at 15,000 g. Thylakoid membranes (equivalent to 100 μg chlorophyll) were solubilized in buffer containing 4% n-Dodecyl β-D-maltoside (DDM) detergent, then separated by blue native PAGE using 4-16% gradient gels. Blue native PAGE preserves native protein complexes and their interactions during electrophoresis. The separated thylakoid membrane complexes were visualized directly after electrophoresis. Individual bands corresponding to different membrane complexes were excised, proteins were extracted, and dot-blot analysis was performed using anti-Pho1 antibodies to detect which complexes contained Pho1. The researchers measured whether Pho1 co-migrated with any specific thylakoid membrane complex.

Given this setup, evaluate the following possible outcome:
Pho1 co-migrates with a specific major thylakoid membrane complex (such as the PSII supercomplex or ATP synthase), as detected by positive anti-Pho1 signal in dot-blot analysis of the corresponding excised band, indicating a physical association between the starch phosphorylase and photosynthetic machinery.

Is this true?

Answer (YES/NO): NO